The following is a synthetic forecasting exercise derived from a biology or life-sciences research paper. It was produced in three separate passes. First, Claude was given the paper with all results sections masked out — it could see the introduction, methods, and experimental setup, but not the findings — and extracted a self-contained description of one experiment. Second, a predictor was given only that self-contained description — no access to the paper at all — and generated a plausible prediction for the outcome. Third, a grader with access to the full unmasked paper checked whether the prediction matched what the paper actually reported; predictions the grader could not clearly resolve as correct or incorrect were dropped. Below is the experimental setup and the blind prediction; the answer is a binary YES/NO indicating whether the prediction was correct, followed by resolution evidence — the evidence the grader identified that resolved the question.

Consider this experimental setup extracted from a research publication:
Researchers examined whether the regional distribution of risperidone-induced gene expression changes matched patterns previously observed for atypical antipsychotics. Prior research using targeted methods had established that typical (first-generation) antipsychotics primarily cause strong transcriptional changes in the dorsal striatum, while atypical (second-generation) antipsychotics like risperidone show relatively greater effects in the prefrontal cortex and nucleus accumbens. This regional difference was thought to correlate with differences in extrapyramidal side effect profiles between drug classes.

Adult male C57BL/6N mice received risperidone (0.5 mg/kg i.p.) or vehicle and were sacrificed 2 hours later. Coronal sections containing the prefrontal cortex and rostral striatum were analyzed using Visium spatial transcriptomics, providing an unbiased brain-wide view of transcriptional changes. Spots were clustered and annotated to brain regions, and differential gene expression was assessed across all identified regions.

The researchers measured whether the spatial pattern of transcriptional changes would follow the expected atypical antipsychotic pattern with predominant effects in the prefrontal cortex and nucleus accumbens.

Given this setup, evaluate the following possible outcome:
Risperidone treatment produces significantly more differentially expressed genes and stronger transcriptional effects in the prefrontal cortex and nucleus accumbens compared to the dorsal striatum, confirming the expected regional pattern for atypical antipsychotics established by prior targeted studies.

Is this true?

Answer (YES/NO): NO